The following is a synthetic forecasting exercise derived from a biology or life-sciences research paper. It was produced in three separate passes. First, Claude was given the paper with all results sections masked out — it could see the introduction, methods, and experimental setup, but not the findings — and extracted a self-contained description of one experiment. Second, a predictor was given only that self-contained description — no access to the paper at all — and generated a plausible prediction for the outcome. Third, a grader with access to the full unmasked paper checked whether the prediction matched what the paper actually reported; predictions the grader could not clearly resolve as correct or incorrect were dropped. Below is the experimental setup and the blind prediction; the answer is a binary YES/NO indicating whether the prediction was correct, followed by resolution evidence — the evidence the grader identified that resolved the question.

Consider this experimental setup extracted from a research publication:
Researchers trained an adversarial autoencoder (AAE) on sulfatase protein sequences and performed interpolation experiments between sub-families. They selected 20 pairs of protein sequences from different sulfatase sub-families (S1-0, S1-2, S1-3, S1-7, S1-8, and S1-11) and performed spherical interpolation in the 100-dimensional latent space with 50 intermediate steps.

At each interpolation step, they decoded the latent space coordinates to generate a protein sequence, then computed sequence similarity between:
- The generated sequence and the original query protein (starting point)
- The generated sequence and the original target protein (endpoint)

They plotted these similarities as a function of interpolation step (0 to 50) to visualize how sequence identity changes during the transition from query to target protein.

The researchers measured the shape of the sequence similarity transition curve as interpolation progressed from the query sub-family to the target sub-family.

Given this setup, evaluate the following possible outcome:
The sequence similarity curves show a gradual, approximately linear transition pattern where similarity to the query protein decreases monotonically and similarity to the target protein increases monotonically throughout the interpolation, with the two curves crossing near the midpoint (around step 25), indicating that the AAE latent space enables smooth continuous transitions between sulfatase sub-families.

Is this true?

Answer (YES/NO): NO